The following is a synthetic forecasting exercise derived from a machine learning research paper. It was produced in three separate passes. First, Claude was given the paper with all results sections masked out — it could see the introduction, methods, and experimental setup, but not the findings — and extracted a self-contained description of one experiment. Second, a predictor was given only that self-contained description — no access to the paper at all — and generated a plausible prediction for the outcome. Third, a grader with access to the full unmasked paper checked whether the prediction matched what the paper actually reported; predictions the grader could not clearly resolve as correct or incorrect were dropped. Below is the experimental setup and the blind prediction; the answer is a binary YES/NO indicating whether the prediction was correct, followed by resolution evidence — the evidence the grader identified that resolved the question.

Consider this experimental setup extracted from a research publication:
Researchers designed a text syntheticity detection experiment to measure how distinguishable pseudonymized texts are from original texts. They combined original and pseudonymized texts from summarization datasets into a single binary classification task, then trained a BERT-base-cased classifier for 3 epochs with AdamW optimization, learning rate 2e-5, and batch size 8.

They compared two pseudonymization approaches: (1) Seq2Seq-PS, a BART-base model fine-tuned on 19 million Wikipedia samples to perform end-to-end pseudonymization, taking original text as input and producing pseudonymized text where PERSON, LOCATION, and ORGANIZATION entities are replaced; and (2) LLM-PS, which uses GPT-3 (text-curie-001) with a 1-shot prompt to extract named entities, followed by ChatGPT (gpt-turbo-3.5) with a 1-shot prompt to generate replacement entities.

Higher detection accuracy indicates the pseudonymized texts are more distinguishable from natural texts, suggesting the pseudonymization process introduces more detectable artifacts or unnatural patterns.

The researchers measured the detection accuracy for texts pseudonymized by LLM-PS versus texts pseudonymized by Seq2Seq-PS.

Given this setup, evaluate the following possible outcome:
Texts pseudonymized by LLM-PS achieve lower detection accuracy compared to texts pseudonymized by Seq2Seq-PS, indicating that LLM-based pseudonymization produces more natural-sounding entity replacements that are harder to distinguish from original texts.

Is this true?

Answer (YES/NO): YES